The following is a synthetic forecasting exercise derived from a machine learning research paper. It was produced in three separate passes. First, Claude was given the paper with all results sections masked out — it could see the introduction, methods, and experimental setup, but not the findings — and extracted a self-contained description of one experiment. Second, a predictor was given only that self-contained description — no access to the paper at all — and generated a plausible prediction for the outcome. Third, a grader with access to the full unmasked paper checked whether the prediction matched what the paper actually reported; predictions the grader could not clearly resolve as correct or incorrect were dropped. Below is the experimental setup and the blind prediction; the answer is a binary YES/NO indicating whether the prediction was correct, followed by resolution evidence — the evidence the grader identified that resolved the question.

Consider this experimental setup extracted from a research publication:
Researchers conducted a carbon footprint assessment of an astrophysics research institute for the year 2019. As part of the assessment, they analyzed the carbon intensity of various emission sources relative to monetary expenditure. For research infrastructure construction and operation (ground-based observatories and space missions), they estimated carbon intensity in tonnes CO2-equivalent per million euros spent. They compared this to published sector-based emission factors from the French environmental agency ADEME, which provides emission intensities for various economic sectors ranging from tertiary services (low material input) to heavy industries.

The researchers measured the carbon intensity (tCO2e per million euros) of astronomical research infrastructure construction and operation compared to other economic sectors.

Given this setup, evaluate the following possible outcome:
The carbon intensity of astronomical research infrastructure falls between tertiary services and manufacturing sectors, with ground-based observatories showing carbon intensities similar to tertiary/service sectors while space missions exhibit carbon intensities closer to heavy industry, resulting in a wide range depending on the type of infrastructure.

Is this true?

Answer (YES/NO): NO